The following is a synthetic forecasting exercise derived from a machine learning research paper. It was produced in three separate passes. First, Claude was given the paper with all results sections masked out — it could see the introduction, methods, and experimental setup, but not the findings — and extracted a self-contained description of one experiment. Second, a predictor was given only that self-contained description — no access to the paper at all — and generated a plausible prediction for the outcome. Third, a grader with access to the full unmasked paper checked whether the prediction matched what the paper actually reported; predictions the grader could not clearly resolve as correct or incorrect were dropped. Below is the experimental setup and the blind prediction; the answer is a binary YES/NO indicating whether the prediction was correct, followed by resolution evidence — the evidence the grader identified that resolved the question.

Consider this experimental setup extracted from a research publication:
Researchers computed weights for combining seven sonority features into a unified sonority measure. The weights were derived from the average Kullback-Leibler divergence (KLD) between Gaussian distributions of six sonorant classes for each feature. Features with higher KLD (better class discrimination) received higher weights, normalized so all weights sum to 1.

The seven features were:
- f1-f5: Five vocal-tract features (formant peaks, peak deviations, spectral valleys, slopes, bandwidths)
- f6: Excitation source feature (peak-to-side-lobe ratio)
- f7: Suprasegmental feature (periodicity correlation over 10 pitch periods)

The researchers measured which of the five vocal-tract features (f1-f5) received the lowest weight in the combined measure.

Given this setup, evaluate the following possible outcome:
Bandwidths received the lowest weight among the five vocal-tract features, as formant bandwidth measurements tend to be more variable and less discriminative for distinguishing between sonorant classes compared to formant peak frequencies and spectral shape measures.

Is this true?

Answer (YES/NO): NO